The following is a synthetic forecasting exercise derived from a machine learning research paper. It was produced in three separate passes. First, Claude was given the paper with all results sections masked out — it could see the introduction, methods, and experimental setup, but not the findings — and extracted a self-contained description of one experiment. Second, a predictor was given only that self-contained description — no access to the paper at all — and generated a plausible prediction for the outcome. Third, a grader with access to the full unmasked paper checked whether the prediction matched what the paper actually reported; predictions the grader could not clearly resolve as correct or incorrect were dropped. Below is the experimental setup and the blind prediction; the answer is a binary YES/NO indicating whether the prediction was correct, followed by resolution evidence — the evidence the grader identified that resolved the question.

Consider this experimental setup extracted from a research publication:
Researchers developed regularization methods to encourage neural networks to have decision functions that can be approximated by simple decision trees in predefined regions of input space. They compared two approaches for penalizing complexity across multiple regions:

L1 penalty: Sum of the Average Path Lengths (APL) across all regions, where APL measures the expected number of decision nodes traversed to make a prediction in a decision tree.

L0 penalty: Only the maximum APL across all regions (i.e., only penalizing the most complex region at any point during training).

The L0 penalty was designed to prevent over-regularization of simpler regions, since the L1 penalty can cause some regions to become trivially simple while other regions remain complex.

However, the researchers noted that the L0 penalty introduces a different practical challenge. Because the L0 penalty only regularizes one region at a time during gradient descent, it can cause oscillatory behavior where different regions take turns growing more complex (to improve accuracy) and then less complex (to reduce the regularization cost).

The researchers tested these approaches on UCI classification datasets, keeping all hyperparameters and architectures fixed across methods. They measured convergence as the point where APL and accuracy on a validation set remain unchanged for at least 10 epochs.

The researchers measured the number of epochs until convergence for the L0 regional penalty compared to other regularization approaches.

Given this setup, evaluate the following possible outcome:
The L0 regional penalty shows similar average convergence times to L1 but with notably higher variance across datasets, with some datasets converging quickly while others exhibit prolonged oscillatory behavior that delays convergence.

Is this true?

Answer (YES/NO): NO